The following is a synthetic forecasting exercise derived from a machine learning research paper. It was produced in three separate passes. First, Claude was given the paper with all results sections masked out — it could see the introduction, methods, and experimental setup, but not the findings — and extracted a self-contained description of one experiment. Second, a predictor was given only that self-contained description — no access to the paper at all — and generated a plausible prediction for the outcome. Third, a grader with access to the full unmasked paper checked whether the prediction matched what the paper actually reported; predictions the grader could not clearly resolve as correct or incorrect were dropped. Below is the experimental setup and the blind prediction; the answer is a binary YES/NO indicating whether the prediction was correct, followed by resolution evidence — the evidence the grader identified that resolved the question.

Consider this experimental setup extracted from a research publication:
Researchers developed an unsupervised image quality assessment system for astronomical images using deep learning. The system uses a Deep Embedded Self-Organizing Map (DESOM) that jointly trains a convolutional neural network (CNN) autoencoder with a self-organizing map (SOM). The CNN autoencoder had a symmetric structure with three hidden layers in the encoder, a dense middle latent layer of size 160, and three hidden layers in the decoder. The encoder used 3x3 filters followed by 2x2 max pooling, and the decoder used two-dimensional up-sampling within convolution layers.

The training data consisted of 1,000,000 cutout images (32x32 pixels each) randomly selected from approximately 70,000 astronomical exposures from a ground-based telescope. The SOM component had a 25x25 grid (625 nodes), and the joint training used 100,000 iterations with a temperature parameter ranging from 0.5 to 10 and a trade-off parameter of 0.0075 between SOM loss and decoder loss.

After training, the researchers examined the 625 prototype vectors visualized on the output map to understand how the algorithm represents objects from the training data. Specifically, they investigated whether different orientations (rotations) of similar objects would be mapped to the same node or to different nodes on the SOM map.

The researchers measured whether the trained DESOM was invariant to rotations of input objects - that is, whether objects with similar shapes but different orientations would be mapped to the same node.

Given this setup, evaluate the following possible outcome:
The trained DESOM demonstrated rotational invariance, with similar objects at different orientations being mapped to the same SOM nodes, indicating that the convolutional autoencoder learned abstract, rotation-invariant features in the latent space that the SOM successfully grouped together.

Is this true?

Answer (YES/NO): NO